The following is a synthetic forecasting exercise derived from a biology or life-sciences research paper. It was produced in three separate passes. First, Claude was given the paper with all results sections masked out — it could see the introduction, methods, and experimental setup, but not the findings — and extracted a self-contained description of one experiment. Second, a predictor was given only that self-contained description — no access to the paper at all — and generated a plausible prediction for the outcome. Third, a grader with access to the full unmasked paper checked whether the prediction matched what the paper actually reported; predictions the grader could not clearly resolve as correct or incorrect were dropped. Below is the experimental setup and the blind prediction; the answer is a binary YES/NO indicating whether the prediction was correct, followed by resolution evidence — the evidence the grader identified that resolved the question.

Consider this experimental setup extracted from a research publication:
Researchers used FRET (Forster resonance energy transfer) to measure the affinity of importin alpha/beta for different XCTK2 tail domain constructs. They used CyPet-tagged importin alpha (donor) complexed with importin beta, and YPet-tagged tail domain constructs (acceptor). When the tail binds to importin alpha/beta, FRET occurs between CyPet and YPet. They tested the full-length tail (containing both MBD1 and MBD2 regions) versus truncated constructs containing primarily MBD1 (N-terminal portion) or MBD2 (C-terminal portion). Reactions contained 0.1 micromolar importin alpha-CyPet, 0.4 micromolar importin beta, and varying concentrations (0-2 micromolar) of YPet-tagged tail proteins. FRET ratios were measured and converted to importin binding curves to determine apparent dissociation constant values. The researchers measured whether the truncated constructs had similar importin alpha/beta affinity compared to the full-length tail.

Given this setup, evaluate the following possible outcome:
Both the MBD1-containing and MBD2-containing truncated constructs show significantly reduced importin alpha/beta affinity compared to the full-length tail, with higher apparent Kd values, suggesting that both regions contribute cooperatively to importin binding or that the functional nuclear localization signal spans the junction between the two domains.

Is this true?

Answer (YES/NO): NO